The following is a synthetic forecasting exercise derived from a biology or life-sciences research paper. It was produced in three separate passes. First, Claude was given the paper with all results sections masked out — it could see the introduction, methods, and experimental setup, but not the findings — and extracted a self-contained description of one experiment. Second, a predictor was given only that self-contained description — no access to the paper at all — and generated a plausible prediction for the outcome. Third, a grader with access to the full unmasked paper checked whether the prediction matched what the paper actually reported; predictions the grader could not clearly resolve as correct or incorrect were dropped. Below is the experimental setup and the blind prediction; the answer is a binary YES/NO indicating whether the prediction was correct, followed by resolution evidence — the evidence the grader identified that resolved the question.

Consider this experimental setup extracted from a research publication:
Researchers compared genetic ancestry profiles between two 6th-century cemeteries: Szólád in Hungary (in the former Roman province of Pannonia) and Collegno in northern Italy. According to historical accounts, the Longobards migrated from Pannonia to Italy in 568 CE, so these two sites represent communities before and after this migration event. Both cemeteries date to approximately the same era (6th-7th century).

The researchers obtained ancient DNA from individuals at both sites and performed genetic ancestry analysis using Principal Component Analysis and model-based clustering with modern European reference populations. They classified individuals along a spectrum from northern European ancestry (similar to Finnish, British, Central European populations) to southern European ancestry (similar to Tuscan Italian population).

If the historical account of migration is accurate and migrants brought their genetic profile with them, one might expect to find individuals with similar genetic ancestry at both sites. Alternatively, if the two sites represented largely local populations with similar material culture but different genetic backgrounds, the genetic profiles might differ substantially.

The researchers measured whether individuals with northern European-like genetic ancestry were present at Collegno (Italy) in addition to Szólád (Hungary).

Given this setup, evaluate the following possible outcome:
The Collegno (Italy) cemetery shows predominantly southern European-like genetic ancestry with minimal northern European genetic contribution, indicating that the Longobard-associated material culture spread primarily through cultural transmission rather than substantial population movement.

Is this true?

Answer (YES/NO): NO